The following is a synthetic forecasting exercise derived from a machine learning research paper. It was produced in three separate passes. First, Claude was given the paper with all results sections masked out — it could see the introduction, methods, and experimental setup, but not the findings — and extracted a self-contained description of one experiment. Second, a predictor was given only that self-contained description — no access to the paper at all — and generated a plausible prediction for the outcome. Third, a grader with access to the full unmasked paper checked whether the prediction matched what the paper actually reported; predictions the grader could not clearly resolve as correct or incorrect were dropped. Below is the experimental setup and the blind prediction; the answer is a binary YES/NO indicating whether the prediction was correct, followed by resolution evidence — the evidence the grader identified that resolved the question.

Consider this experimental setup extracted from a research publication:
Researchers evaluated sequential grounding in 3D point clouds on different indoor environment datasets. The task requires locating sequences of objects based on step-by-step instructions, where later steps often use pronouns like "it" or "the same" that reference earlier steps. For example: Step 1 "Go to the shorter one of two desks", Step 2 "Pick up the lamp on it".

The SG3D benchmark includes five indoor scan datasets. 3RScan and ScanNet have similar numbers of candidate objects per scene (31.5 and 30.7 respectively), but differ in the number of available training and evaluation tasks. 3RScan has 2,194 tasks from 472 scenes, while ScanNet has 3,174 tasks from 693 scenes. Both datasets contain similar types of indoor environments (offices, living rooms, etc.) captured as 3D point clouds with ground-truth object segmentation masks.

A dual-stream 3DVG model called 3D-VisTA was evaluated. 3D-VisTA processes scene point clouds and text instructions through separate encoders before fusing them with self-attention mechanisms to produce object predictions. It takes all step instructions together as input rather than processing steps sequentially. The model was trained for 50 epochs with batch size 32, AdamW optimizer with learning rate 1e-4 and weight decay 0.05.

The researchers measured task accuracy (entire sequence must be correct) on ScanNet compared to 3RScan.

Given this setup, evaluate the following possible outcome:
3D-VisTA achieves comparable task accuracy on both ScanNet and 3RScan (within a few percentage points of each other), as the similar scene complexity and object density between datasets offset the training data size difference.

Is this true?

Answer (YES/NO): NO